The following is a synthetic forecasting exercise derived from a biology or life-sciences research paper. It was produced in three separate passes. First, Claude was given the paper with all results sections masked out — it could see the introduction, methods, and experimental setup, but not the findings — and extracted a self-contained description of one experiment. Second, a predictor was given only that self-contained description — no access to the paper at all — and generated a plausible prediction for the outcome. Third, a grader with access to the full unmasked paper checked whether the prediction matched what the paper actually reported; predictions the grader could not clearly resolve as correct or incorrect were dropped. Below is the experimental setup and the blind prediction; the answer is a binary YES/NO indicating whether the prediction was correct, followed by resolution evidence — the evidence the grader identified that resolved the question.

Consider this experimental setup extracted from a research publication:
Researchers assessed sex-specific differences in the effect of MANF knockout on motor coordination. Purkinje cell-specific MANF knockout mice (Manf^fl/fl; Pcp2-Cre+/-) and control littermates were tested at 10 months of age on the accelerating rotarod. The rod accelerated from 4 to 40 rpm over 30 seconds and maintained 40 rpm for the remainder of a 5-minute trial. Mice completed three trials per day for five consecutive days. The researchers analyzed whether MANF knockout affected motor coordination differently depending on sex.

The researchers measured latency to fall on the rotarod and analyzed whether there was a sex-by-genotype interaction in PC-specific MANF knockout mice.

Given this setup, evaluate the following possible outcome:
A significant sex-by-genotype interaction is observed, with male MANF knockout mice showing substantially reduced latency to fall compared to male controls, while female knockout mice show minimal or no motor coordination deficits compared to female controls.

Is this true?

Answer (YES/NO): NO